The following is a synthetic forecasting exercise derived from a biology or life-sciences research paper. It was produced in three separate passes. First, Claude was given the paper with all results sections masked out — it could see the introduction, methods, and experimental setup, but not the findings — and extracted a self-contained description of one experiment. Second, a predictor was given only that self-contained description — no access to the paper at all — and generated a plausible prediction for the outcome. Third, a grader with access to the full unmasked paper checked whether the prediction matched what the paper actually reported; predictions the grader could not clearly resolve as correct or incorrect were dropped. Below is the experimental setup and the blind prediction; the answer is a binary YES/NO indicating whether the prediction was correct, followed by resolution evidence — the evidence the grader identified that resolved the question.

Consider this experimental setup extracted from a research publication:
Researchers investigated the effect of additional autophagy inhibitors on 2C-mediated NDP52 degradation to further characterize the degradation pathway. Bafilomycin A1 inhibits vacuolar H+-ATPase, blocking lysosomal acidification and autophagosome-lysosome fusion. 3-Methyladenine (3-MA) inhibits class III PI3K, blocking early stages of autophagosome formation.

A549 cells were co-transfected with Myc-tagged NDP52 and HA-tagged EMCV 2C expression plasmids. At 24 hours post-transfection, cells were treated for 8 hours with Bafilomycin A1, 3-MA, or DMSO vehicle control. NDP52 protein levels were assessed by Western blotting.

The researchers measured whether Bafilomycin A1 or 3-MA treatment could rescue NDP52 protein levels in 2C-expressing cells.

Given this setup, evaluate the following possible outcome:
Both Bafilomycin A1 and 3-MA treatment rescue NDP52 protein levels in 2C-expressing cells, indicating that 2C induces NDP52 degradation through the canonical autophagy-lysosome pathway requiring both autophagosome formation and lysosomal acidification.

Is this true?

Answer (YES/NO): NO